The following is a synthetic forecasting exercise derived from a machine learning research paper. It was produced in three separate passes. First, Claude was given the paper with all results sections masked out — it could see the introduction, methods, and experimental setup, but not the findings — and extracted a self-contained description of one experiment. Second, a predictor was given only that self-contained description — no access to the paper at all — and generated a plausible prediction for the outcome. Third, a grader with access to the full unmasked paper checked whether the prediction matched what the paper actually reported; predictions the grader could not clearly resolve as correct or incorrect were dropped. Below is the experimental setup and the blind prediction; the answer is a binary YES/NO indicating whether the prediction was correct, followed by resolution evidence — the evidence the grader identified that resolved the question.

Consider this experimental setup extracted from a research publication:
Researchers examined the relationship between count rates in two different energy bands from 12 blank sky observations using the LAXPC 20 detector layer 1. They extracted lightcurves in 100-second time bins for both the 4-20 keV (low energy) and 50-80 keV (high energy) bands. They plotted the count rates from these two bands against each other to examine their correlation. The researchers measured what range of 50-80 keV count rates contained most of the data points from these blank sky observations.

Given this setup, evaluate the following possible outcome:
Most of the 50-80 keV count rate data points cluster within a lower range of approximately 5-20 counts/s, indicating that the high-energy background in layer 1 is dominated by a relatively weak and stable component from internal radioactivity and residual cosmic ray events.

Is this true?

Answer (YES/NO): NO